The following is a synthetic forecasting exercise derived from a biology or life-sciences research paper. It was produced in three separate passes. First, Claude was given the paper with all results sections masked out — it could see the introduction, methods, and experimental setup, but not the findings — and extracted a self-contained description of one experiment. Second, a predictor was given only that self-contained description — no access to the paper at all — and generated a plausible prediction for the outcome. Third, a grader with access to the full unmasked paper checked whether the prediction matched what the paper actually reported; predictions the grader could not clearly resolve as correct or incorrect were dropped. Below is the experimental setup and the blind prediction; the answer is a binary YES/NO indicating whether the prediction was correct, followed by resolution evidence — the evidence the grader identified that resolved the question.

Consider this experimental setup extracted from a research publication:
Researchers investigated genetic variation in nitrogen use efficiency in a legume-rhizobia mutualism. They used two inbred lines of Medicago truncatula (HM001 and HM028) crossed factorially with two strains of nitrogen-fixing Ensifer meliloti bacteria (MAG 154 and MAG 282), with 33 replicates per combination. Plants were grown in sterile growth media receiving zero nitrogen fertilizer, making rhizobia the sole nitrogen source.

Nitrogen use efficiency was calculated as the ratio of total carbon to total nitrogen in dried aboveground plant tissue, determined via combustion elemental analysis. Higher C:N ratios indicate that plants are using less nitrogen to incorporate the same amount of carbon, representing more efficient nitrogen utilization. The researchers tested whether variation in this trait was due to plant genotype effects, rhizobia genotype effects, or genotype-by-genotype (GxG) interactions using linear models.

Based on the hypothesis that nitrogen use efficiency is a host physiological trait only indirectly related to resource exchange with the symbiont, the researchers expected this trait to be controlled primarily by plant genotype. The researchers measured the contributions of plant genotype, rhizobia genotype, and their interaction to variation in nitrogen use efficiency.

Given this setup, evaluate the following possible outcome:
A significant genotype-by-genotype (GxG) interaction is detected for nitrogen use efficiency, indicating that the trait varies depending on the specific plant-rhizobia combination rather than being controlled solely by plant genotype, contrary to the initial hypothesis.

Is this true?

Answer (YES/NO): YES